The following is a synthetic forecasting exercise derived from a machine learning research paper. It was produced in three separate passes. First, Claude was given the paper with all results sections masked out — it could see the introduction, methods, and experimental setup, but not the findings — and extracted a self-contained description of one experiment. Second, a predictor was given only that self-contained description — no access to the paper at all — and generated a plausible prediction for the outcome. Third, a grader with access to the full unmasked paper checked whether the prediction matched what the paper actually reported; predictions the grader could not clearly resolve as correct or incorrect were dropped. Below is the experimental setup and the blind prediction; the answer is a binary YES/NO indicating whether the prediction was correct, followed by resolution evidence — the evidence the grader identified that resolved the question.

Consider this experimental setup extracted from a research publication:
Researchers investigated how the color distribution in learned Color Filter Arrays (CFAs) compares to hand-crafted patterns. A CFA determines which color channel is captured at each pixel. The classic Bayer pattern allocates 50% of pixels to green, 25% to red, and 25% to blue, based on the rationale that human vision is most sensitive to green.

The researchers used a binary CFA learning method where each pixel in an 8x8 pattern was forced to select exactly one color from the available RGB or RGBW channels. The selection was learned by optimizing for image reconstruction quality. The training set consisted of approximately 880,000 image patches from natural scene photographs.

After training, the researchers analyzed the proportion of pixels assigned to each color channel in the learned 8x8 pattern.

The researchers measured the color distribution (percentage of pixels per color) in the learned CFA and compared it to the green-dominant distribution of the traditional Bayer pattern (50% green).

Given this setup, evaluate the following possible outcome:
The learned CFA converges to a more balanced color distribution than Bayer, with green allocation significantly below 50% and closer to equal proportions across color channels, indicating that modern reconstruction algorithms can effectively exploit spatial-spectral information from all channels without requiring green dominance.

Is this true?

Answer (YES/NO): NO